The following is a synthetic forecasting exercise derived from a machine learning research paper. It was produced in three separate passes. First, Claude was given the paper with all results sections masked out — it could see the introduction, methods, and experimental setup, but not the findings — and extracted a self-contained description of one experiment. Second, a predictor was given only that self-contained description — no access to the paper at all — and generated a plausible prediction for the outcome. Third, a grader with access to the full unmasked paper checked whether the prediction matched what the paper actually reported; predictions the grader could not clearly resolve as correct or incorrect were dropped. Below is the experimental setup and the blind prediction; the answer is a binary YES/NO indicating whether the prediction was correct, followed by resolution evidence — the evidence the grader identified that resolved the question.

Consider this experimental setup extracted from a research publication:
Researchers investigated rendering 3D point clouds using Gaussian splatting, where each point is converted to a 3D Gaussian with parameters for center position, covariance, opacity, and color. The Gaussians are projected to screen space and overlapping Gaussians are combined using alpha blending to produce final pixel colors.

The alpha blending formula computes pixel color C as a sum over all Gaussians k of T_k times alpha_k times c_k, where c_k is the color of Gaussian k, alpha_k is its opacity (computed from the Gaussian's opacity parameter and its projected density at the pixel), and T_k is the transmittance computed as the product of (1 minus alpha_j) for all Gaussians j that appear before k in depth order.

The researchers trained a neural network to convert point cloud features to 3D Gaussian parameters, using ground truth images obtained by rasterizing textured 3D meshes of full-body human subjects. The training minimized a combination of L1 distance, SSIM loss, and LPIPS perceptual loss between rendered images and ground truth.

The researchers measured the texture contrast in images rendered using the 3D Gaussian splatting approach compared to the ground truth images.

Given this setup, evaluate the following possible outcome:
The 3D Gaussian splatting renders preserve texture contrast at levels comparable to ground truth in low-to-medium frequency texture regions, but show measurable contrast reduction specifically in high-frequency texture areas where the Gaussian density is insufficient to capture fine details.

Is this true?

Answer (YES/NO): NO